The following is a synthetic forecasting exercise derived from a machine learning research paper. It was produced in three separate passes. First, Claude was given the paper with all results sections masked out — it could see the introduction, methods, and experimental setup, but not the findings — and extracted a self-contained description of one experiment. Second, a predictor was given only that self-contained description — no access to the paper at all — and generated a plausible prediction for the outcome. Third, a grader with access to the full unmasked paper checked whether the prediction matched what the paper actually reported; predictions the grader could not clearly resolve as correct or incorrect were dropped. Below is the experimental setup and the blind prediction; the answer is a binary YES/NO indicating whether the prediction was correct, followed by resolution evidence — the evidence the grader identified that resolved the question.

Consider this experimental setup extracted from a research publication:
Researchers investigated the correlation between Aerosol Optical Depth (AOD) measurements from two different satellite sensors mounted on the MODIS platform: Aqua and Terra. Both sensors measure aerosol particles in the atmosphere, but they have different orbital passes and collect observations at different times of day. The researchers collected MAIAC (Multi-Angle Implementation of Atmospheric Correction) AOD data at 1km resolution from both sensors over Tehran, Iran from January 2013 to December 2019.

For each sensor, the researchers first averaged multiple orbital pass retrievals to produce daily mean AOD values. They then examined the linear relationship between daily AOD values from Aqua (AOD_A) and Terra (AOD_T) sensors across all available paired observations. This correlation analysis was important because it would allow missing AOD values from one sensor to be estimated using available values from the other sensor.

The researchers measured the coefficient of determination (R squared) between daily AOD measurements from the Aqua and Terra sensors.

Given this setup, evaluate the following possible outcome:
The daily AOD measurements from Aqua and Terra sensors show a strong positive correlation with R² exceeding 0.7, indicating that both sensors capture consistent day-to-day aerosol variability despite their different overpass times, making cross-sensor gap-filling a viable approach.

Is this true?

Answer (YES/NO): YES